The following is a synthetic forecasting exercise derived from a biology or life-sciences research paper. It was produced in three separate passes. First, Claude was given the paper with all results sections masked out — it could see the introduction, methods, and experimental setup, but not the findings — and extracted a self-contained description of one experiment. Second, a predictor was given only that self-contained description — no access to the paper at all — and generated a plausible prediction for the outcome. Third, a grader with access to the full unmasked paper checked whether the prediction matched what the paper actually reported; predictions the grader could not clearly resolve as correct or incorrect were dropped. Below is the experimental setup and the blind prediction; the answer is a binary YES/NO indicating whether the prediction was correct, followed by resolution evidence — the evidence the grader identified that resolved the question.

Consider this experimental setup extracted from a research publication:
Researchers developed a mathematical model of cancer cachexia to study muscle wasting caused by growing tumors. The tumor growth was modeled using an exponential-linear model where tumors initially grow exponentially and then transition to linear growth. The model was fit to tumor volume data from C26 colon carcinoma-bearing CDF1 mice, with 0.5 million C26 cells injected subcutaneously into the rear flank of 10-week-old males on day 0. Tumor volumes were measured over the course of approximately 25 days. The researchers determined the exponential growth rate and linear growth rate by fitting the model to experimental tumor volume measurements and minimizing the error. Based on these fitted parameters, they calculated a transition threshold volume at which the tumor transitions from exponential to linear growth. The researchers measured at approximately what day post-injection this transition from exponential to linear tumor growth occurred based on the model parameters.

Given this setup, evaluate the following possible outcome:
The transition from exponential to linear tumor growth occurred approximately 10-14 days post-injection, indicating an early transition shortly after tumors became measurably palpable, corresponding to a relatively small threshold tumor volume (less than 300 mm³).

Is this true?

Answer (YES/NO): YES